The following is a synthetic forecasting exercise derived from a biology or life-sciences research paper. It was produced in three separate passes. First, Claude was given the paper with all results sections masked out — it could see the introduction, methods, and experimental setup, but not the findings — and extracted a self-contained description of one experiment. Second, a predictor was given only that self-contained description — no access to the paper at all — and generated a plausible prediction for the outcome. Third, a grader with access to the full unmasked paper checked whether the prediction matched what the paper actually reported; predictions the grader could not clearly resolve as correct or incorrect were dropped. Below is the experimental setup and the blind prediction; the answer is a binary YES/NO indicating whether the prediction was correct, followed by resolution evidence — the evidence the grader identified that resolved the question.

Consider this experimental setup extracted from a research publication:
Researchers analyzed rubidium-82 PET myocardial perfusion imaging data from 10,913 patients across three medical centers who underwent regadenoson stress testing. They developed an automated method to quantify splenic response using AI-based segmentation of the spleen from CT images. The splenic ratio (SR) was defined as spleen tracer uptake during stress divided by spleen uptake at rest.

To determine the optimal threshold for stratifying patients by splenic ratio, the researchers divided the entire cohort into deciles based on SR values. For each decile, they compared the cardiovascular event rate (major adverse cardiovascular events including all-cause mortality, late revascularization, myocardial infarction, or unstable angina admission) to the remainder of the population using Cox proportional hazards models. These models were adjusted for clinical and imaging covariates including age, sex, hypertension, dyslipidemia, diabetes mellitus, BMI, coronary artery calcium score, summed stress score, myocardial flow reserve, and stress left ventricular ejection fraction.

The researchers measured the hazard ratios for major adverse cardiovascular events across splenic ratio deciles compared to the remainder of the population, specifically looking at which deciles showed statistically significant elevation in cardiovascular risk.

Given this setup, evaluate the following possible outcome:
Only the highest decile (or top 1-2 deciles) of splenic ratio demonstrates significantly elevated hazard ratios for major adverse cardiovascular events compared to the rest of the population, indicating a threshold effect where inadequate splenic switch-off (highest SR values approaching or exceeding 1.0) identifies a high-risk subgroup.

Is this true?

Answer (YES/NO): YES